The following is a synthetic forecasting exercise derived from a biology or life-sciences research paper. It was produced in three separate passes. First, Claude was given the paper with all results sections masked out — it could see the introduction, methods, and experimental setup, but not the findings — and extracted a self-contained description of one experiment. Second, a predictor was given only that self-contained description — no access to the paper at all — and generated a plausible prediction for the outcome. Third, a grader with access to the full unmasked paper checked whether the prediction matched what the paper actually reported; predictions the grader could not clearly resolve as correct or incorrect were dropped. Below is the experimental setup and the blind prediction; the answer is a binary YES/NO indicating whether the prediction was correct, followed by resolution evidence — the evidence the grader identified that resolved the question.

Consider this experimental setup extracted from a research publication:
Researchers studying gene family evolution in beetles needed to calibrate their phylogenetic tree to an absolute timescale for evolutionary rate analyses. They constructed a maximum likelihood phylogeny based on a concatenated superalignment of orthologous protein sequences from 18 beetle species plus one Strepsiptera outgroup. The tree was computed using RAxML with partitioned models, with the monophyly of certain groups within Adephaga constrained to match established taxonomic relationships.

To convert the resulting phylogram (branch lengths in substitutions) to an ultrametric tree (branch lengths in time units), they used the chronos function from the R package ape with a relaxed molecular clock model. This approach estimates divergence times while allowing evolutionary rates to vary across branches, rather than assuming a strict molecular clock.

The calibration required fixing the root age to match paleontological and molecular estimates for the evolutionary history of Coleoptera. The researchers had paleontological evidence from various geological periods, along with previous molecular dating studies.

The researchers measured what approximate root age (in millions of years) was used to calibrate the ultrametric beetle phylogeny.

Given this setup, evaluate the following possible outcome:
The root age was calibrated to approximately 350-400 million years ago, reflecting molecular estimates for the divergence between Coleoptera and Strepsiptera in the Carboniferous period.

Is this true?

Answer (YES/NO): NO